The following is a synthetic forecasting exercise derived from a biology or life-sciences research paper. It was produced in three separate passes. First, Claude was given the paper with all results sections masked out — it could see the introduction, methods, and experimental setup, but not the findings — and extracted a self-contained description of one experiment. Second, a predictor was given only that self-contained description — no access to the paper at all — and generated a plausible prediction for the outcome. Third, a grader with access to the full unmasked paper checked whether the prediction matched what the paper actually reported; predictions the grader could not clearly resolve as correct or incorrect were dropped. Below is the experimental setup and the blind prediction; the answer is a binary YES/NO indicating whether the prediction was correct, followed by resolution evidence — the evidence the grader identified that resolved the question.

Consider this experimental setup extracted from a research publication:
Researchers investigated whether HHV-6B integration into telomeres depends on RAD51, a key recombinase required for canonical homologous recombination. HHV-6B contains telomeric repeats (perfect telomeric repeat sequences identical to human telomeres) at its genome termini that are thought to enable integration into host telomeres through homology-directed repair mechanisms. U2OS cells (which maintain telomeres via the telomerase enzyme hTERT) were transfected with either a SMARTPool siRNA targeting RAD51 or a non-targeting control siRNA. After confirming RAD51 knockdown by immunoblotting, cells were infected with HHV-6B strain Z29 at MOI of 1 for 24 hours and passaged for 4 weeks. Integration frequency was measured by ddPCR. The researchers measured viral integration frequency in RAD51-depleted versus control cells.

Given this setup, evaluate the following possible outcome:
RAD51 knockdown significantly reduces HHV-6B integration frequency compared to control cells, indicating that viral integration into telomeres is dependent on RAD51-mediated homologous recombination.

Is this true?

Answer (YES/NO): NO